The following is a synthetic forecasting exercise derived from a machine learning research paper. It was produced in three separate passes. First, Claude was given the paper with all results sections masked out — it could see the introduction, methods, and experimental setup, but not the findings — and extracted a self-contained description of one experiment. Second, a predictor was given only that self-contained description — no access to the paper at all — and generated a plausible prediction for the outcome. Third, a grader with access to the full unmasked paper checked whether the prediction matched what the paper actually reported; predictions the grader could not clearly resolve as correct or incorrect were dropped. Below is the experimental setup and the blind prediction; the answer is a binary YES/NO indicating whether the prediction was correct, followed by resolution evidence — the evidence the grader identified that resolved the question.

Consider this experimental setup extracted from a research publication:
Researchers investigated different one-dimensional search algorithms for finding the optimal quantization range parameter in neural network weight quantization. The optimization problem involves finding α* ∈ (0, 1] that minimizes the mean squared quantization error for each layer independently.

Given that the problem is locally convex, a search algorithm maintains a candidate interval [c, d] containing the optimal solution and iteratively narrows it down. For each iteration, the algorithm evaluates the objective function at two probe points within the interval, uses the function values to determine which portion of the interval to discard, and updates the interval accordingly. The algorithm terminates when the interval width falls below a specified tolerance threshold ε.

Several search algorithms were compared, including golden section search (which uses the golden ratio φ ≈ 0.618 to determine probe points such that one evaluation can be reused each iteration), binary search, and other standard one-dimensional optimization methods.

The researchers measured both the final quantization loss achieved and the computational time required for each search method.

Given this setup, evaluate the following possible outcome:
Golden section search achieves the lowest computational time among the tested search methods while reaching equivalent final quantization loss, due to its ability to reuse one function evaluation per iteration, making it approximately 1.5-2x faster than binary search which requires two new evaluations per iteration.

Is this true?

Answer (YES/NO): NO